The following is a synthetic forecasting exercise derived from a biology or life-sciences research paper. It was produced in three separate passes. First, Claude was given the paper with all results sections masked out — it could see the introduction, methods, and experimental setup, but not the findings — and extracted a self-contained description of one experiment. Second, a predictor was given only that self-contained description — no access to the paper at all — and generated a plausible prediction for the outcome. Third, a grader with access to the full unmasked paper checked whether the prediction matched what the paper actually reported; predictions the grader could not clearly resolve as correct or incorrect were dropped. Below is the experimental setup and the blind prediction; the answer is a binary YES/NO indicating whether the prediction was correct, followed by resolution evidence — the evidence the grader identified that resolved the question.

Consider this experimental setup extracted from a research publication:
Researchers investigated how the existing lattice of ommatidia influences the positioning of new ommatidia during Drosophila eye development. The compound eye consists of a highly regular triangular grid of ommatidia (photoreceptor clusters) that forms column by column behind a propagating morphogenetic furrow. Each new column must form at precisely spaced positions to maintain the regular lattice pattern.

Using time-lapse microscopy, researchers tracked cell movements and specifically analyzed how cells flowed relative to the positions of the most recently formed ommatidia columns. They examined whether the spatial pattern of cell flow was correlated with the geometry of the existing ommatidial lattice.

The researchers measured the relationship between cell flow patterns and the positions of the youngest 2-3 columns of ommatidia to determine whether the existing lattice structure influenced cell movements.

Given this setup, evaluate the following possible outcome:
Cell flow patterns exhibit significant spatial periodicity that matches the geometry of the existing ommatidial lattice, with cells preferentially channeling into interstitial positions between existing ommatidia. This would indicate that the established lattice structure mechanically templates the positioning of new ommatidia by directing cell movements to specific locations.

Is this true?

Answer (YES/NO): YES